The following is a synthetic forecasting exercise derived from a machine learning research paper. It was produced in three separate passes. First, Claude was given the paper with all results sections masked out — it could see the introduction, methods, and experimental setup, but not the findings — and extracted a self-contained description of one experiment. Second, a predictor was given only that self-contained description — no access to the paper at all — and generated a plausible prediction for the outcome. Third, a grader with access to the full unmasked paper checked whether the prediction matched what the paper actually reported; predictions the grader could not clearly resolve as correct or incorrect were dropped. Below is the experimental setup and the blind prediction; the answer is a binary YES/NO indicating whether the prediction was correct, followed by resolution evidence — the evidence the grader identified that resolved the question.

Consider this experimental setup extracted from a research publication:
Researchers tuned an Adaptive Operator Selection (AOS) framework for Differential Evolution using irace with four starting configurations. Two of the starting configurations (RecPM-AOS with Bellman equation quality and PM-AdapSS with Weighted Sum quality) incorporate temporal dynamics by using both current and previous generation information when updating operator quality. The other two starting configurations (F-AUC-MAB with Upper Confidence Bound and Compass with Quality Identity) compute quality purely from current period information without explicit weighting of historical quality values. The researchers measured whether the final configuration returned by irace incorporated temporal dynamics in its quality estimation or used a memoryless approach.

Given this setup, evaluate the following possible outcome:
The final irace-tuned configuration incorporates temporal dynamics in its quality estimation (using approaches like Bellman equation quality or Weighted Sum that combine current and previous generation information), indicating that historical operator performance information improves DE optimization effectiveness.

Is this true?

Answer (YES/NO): YES